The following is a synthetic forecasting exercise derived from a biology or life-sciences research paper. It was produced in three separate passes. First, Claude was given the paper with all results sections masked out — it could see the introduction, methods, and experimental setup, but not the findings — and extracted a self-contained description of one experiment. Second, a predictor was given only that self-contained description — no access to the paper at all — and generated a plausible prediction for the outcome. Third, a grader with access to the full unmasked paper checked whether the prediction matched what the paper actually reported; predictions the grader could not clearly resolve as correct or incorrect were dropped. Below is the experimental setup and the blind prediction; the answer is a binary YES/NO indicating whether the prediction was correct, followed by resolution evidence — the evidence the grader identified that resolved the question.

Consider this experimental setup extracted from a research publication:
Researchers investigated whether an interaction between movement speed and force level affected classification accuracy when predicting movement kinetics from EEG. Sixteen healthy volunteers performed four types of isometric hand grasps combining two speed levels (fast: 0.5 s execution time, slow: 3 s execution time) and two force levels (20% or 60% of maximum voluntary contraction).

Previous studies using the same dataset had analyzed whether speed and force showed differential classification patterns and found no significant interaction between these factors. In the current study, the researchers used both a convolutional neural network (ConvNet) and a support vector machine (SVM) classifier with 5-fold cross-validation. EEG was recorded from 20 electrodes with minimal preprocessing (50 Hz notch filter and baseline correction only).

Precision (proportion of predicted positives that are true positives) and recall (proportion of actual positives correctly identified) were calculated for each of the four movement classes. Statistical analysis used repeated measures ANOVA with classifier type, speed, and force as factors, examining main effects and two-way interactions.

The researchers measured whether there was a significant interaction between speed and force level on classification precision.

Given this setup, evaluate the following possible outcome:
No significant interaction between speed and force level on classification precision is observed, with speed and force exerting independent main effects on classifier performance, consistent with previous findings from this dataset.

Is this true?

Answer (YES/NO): NO